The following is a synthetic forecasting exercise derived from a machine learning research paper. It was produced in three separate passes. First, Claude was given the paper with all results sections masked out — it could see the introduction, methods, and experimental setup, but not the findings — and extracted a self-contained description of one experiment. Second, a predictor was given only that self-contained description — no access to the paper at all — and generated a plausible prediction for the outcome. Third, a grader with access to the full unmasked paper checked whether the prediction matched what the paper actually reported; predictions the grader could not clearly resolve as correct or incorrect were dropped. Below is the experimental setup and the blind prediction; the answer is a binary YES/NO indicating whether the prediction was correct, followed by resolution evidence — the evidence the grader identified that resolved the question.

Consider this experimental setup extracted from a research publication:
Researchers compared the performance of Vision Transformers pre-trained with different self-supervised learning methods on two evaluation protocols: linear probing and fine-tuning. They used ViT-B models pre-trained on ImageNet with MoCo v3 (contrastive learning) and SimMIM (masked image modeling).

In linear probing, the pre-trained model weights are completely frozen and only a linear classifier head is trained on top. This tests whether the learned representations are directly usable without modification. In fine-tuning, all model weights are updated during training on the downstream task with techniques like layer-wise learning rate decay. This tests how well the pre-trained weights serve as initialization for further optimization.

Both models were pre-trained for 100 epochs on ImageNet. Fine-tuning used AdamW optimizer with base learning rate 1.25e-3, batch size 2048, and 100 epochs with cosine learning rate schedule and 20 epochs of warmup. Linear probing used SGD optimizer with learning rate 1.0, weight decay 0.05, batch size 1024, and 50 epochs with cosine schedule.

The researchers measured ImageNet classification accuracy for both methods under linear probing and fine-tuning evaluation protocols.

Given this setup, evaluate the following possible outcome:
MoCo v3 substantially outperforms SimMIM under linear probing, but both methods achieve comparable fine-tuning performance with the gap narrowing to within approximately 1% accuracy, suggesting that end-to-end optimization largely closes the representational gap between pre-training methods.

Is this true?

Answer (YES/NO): NO